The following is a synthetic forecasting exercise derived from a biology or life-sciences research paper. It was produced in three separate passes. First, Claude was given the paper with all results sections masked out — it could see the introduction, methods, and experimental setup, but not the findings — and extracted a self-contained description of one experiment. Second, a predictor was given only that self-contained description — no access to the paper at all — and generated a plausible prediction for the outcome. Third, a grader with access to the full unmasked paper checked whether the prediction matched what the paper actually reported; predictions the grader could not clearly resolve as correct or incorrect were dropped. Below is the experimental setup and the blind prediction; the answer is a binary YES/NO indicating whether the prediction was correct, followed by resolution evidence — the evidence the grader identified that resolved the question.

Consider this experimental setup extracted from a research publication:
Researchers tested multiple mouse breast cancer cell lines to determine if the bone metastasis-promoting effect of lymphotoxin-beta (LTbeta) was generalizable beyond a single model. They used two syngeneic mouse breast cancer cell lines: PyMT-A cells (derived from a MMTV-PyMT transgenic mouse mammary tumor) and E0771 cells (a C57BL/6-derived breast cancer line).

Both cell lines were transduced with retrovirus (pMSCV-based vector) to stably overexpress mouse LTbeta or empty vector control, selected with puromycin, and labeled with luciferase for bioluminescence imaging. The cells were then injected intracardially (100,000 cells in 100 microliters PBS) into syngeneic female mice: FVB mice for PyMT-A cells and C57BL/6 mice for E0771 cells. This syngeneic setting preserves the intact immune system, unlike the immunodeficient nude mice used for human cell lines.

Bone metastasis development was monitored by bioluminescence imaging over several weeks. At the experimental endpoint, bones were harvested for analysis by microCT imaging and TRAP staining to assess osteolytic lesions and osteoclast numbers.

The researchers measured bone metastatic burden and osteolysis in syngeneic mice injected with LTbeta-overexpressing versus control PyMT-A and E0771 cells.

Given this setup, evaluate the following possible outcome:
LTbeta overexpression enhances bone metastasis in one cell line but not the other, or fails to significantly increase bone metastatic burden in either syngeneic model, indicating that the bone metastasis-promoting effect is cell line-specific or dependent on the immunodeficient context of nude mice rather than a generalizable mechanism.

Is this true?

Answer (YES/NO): NO